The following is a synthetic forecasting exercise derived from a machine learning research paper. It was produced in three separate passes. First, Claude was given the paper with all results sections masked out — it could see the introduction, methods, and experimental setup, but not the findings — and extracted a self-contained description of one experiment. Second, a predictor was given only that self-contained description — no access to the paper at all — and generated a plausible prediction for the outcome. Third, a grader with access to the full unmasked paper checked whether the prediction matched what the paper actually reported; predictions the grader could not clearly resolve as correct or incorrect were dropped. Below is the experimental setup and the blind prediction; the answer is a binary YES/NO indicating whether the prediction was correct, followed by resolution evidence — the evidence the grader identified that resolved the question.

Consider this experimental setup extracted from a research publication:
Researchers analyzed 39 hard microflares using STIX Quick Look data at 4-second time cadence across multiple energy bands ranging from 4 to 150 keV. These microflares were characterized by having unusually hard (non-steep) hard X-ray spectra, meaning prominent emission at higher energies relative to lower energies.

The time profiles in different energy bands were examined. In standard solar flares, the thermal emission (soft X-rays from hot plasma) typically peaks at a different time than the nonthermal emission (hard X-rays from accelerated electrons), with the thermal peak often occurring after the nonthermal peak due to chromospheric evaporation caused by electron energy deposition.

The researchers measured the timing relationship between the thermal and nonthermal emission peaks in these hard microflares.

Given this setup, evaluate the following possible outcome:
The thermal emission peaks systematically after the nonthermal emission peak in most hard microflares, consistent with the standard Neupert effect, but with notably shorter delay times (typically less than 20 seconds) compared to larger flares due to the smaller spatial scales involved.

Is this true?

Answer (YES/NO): NO